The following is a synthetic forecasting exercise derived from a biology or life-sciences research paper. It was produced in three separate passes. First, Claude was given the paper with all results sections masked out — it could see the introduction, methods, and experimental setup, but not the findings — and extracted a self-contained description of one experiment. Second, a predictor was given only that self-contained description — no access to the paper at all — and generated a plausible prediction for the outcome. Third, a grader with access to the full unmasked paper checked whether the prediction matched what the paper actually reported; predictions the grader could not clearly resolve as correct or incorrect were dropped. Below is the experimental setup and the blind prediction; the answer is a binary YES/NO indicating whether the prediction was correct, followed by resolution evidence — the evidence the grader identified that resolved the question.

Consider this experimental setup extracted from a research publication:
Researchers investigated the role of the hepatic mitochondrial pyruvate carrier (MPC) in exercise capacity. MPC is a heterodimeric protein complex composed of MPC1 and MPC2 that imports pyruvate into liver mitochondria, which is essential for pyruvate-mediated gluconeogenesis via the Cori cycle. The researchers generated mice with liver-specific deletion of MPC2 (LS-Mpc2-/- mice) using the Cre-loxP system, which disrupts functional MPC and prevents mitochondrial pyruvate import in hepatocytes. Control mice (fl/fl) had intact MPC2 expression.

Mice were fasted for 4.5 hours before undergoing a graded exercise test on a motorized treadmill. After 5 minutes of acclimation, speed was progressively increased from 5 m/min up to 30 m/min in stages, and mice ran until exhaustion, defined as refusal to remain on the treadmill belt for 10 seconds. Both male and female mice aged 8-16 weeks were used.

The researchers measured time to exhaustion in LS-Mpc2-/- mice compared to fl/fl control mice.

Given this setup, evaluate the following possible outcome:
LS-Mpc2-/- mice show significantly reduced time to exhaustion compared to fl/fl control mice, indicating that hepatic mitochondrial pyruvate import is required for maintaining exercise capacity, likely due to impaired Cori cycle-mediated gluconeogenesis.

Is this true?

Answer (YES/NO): NO